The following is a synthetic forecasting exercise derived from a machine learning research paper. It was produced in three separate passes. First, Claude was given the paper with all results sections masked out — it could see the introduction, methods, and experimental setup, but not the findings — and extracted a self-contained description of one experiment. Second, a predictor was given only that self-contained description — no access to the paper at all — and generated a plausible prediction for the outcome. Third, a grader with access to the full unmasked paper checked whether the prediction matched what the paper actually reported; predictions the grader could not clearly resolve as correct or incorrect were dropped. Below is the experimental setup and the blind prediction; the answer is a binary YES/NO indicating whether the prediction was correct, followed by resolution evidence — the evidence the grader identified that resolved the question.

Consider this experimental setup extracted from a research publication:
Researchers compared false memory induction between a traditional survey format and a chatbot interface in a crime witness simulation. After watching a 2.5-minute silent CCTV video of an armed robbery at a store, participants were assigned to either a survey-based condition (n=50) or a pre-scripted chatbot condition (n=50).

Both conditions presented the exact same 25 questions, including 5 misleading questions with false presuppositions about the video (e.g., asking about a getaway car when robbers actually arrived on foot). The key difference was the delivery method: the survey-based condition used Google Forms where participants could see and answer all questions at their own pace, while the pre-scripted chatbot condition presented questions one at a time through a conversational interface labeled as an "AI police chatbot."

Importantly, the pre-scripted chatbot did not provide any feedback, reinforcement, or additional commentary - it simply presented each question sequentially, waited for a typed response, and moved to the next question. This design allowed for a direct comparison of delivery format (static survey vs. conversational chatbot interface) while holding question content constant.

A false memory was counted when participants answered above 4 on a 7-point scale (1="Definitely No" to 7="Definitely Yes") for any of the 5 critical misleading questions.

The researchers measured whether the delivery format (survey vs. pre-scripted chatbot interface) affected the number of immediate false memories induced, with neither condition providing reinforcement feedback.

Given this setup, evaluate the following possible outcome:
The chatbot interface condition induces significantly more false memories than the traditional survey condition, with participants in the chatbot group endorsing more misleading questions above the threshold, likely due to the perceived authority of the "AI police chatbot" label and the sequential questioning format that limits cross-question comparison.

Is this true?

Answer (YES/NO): NO